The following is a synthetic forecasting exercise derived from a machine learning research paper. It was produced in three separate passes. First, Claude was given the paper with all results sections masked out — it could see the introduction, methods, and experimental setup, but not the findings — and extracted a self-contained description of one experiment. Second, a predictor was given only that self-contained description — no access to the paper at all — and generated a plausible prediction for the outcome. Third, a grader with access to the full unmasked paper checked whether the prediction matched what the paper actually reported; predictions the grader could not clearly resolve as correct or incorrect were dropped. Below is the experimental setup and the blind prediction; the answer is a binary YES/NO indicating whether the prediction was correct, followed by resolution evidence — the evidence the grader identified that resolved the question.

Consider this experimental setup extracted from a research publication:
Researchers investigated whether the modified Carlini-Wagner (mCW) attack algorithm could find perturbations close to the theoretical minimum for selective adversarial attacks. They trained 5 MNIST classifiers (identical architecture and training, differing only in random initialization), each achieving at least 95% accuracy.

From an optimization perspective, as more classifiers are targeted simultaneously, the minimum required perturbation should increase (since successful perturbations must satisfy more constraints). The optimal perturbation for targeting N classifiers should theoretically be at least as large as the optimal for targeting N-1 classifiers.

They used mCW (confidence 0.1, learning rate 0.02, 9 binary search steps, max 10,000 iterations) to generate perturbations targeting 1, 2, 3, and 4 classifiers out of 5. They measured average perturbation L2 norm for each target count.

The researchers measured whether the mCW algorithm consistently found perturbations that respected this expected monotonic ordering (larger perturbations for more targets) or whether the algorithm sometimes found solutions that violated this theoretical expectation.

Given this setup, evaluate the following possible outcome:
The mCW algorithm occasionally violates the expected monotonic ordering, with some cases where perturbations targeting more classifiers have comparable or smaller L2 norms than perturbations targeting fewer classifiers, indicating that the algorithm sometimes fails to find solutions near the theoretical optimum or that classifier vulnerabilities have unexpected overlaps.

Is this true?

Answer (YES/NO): NO